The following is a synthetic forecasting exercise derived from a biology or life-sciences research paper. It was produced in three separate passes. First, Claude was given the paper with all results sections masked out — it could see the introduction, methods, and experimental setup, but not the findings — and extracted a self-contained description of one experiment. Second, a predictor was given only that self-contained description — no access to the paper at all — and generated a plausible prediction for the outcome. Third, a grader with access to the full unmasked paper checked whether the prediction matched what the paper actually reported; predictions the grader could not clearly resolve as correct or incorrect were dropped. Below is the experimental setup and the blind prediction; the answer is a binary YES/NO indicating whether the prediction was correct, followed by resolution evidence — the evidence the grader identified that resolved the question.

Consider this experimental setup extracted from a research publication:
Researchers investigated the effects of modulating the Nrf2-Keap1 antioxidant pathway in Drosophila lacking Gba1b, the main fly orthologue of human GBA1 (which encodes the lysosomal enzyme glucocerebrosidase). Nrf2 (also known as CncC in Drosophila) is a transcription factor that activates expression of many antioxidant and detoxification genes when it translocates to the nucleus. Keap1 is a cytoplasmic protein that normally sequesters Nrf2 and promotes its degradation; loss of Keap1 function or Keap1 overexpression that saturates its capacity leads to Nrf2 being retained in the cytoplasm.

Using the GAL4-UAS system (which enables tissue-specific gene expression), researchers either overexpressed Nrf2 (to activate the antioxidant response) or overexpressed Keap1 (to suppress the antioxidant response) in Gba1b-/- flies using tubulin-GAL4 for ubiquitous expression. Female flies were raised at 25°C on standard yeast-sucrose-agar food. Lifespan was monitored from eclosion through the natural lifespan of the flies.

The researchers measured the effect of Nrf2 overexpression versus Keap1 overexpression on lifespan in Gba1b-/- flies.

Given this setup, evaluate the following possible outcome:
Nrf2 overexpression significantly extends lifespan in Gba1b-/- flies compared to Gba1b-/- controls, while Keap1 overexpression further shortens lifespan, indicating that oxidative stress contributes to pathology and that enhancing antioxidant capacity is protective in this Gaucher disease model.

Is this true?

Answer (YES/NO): NO